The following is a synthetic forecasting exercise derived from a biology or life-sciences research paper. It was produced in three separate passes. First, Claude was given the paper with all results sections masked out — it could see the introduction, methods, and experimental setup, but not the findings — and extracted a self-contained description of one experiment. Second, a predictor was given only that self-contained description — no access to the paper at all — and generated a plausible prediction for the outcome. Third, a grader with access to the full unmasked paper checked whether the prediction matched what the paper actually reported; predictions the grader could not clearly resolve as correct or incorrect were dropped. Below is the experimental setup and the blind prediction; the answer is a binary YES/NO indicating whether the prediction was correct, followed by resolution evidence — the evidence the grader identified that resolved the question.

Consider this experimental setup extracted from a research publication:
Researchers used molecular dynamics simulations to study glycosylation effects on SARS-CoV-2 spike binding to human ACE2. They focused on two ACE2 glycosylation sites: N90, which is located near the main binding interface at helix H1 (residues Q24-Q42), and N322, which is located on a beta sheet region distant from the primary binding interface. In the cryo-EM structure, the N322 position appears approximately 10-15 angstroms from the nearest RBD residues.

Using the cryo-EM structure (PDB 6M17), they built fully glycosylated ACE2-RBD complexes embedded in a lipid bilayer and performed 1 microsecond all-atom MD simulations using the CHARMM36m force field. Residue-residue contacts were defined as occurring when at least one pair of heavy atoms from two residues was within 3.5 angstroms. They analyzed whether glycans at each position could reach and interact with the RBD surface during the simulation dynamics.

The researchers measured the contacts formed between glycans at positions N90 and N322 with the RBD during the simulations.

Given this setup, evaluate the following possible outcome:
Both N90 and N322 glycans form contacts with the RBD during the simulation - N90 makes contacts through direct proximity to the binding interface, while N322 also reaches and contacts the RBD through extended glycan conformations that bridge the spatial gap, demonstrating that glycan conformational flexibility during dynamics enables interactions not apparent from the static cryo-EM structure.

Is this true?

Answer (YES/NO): YES